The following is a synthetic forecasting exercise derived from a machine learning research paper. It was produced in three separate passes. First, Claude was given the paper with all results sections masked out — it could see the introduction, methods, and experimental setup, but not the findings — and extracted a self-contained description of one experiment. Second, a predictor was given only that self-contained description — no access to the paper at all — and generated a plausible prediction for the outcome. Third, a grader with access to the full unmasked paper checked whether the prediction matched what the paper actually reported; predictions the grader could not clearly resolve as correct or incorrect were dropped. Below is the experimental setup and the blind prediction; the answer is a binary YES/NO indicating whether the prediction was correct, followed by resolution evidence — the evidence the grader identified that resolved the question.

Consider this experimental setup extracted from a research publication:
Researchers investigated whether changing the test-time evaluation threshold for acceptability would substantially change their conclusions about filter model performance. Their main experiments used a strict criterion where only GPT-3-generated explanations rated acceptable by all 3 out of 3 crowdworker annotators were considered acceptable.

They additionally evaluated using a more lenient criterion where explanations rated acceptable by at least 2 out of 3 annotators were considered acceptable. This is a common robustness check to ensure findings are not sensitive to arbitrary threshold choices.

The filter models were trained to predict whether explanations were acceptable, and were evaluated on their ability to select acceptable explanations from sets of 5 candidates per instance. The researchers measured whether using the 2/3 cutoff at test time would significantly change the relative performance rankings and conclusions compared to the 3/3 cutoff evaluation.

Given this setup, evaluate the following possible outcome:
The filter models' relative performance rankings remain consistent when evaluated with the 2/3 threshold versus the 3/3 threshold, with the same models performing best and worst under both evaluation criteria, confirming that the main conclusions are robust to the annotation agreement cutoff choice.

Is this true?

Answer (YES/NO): YES